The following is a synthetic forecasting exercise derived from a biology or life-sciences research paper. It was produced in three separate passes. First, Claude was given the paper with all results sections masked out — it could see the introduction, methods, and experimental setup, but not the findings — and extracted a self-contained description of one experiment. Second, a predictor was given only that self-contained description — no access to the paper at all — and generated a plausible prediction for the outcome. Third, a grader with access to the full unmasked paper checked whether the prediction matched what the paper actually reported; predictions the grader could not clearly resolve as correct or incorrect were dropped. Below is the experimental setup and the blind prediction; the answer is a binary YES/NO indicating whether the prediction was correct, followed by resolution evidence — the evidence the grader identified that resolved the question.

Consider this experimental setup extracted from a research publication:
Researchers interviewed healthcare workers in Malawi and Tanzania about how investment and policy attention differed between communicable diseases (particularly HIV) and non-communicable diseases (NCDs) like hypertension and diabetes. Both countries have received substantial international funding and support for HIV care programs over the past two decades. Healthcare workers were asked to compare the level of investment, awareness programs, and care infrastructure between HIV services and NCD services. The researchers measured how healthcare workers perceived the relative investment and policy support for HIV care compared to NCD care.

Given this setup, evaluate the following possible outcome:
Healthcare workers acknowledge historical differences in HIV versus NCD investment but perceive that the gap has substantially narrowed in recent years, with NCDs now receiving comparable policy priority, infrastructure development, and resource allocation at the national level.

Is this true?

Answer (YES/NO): NO